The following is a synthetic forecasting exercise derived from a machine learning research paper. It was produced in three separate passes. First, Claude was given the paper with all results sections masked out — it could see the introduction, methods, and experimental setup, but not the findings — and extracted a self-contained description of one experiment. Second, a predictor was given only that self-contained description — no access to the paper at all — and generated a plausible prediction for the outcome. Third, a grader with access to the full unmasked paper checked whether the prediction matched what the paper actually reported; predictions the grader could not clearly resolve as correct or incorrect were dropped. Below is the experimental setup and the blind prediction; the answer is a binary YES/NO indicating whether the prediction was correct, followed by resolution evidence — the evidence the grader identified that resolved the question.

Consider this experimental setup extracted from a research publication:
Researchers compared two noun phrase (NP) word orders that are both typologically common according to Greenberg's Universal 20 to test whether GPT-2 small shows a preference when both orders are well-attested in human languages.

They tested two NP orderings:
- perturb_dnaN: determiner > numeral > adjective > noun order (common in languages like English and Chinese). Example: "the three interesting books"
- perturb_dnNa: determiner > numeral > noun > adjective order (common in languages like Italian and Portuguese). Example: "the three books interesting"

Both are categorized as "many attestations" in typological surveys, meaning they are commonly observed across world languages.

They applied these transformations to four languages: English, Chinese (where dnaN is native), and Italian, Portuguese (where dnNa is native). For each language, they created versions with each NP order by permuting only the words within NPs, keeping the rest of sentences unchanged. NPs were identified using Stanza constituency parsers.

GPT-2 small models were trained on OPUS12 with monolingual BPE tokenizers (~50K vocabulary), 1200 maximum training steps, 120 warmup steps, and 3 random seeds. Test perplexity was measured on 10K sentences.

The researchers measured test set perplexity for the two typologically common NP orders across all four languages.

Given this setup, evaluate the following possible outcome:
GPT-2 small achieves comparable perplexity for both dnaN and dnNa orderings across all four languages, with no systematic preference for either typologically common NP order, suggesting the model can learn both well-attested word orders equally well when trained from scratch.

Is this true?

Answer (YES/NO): YES